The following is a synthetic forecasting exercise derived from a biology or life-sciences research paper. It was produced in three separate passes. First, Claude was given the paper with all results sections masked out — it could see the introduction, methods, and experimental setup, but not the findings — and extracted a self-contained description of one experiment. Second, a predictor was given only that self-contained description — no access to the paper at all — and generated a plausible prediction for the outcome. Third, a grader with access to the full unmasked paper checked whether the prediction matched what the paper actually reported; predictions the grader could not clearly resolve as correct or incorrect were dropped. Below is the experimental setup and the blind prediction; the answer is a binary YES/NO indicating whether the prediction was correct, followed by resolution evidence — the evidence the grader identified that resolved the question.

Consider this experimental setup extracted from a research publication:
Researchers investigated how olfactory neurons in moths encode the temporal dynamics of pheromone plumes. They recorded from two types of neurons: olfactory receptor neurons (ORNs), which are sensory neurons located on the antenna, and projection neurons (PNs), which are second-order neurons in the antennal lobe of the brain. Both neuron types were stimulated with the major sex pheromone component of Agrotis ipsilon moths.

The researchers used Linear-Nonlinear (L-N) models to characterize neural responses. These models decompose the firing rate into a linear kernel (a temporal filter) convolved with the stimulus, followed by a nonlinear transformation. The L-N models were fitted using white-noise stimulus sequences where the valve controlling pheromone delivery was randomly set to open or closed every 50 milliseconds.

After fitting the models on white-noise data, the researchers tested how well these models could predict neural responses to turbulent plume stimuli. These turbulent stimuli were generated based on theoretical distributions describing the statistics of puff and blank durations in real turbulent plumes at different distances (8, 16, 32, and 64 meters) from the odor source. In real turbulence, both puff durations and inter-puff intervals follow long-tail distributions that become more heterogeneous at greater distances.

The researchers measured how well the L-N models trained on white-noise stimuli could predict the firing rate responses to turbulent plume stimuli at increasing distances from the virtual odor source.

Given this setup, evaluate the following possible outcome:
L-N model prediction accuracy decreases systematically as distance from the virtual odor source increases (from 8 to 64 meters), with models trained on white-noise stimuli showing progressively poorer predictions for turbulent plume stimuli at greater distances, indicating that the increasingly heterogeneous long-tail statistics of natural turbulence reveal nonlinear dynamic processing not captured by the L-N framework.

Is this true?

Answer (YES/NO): NO